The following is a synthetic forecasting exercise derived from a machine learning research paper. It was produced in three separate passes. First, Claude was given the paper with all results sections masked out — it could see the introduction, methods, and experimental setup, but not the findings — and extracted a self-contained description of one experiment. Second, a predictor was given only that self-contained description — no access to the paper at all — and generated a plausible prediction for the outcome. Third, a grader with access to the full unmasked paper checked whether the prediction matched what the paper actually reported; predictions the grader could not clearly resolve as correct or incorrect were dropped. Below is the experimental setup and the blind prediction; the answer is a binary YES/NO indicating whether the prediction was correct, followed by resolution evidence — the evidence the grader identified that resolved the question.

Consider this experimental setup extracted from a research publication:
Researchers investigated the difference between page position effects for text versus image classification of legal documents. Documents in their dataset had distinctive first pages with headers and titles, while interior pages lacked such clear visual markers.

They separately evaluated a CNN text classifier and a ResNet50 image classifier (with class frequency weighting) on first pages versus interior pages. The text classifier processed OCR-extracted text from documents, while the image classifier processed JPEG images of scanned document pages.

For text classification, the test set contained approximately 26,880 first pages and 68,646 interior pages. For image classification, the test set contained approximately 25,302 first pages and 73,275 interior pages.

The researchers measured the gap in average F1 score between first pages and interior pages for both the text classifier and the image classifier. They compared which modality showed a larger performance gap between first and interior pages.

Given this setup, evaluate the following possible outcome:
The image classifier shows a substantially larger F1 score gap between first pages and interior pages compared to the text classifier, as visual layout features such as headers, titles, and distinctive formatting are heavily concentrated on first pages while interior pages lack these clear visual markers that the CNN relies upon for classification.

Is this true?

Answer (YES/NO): NO